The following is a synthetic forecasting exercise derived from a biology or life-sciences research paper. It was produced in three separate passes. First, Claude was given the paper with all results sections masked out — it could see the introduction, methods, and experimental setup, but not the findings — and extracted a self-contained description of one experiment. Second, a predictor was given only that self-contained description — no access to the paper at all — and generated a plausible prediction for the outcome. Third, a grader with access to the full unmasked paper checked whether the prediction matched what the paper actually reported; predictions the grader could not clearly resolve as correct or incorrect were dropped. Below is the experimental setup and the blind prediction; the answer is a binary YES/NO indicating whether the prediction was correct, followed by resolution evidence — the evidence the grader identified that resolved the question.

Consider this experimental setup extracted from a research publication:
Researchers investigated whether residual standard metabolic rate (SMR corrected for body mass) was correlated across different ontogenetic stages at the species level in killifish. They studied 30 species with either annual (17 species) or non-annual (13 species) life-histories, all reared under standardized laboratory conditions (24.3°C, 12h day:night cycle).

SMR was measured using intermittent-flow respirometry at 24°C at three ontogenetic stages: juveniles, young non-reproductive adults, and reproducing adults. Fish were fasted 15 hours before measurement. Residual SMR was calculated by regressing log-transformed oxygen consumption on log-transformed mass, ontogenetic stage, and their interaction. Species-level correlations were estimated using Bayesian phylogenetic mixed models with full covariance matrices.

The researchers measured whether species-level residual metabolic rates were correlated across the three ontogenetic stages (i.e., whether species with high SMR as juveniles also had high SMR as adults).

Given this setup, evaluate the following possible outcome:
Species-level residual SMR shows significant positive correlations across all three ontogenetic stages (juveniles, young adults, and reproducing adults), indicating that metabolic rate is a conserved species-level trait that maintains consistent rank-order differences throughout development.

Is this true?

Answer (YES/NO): NO